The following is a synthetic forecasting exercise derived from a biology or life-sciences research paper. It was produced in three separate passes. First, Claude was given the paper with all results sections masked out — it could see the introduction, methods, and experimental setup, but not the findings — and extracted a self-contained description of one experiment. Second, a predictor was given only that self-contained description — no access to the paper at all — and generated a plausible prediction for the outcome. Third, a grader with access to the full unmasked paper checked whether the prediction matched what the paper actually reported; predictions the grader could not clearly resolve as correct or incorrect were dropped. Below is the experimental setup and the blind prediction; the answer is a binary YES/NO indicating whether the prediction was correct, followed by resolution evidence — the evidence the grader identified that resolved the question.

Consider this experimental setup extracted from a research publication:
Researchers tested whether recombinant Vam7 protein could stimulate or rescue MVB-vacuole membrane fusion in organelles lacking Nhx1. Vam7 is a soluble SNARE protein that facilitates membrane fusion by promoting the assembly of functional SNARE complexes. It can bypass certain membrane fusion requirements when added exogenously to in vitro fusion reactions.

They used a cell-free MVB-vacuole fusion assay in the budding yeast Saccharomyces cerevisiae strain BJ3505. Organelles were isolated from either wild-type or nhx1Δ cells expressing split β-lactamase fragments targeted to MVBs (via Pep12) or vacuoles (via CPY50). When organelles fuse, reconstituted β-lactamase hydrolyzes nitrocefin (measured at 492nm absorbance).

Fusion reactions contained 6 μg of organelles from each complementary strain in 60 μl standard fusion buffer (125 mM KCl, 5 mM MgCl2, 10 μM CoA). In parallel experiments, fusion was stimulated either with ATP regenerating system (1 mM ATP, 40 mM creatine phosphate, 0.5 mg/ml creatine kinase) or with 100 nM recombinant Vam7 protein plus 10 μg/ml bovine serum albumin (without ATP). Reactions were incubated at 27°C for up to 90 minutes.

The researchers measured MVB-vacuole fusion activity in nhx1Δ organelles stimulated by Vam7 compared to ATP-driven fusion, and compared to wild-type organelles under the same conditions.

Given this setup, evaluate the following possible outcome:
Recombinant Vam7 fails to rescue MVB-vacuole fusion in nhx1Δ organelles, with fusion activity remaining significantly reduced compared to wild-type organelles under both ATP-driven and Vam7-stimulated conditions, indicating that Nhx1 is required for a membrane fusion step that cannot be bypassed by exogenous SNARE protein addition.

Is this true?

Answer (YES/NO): NO